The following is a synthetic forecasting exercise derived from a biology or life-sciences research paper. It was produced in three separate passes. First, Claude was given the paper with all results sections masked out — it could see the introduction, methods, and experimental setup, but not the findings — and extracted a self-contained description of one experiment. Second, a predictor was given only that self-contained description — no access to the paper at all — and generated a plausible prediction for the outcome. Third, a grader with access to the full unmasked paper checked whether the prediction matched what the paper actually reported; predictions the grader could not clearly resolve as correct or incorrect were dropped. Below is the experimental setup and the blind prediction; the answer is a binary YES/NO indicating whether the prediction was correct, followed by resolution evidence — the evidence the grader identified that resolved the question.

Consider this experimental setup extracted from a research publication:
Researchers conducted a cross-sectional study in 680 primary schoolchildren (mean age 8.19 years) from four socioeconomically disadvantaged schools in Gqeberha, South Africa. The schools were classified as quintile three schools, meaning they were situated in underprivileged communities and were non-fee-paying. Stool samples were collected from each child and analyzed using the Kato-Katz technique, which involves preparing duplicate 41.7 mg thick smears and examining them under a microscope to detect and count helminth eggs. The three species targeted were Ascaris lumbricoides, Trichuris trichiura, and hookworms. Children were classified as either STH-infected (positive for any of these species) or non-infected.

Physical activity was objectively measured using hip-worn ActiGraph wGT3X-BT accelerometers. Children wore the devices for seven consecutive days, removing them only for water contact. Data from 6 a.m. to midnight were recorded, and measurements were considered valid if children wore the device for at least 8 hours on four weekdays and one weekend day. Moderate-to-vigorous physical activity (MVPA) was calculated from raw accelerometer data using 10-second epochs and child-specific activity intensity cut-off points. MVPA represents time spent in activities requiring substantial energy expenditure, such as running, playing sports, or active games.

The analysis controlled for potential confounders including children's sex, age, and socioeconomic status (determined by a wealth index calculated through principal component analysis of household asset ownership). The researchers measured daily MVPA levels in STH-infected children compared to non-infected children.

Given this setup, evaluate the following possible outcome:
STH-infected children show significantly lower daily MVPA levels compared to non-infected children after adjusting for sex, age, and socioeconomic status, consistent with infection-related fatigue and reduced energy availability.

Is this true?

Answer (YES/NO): NO